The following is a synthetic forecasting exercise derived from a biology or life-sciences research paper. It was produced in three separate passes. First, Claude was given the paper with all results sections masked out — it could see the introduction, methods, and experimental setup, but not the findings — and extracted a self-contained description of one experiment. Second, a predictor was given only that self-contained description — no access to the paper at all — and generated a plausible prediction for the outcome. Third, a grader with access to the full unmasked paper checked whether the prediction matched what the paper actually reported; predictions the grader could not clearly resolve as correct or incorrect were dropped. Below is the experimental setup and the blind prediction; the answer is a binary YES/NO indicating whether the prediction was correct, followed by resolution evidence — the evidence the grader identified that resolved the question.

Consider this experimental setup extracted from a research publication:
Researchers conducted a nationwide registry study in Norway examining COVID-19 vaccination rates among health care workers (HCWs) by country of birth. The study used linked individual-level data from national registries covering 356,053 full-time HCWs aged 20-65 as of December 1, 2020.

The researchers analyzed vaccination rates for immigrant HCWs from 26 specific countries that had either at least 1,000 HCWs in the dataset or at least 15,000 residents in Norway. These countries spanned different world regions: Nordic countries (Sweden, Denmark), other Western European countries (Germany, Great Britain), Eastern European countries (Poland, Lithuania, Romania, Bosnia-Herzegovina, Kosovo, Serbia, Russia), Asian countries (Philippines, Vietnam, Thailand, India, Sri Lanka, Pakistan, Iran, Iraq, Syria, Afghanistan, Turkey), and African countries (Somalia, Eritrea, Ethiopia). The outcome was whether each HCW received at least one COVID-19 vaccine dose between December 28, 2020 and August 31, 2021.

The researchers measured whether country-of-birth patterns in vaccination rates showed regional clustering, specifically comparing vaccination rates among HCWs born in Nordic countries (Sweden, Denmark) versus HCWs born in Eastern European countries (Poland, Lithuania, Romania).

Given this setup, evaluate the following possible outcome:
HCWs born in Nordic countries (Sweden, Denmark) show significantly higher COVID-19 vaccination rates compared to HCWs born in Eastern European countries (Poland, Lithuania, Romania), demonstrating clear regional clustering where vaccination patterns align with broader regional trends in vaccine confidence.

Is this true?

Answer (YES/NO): YES